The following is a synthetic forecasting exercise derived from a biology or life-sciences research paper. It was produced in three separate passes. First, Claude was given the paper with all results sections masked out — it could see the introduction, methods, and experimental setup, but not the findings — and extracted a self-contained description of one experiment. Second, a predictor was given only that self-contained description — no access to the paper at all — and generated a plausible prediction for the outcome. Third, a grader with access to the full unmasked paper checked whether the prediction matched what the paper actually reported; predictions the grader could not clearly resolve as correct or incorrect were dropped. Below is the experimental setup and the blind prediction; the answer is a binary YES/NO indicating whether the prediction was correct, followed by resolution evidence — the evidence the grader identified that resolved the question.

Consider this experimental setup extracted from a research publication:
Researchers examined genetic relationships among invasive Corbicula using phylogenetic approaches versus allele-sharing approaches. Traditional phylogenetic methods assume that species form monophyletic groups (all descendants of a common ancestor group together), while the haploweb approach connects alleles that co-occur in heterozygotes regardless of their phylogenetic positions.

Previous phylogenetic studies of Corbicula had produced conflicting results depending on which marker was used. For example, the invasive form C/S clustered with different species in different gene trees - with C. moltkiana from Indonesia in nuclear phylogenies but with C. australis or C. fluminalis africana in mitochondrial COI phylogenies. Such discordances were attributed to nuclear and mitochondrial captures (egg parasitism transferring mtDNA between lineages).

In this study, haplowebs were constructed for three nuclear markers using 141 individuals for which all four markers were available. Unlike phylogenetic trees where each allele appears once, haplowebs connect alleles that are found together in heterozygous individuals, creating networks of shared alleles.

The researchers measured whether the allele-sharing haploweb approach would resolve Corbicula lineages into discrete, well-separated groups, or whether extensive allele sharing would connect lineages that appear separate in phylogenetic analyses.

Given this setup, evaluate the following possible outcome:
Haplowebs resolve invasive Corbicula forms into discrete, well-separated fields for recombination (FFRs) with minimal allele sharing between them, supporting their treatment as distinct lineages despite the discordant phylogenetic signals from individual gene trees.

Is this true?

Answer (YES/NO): NO